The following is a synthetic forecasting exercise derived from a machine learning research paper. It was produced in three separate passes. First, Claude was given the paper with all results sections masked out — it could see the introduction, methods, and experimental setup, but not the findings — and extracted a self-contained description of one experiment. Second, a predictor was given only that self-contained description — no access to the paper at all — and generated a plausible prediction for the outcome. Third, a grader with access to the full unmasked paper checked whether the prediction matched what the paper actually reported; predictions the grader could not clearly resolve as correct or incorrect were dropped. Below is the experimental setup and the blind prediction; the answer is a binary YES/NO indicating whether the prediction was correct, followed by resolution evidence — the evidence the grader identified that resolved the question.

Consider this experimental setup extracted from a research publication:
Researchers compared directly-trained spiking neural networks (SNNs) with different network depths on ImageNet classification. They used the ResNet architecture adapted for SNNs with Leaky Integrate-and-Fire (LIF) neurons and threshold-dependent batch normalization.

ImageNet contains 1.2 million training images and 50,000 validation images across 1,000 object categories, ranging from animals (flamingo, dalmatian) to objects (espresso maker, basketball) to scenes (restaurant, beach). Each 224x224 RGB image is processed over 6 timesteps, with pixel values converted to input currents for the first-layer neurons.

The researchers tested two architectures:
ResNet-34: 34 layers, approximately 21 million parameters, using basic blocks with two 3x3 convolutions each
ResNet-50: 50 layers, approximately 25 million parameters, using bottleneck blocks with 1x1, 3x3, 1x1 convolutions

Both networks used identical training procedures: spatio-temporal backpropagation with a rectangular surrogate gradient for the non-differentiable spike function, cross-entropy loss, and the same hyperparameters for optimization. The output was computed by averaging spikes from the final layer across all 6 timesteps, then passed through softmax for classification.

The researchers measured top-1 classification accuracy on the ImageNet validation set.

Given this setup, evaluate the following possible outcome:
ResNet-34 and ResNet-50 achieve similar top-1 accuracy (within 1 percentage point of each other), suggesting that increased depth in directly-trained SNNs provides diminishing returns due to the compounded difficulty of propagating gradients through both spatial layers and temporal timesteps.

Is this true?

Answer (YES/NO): NO